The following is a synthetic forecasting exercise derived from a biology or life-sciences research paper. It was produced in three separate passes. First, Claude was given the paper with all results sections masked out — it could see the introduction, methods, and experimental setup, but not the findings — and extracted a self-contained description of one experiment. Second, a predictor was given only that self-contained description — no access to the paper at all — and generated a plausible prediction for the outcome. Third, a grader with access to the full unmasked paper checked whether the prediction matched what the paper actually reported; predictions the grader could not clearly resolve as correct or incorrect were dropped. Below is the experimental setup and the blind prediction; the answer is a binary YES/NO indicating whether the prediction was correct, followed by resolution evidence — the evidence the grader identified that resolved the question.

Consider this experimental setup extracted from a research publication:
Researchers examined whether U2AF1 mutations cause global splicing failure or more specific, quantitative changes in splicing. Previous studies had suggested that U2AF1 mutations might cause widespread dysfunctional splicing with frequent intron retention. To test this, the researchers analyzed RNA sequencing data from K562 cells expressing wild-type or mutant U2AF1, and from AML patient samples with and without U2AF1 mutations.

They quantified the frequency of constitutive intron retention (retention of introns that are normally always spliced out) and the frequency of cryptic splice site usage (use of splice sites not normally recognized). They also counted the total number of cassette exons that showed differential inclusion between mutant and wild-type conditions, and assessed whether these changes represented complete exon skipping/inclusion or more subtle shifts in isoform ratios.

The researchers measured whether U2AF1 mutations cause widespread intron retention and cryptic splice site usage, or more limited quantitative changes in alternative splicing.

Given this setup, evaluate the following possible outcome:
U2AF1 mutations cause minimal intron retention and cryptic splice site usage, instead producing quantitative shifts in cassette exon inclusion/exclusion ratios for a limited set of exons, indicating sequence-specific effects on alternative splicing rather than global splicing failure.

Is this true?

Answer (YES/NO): YES